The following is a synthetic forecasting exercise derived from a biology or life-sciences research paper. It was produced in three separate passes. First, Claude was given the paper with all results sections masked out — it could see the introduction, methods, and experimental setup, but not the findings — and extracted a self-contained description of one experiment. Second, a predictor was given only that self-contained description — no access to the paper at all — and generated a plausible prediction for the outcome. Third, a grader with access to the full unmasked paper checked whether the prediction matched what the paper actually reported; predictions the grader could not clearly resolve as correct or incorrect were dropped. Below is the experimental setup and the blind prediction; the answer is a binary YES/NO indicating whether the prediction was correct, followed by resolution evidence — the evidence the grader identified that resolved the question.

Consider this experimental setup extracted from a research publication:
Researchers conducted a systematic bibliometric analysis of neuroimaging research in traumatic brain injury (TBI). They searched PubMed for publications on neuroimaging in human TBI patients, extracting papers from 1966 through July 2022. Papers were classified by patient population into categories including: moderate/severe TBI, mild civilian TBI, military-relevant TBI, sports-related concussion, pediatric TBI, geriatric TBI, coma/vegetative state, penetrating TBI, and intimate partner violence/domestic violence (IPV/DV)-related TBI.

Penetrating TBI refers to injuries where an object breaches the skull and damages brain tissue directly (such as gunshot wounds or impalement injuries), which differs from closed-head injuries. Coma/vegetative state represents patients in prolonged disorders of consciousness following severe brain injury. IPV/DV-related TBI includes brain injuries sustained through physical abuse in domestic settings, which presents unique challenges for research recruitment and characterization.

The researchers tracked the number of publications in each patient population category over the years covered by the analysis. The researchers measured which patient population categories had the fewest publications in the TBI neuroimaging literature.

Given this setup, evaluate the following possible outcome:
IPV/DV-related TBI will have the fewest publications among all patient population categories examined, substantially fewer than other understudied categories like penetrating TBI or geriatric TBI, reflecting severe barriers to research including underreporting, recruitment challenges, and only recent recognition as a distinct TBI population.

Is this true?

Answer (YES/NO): NO